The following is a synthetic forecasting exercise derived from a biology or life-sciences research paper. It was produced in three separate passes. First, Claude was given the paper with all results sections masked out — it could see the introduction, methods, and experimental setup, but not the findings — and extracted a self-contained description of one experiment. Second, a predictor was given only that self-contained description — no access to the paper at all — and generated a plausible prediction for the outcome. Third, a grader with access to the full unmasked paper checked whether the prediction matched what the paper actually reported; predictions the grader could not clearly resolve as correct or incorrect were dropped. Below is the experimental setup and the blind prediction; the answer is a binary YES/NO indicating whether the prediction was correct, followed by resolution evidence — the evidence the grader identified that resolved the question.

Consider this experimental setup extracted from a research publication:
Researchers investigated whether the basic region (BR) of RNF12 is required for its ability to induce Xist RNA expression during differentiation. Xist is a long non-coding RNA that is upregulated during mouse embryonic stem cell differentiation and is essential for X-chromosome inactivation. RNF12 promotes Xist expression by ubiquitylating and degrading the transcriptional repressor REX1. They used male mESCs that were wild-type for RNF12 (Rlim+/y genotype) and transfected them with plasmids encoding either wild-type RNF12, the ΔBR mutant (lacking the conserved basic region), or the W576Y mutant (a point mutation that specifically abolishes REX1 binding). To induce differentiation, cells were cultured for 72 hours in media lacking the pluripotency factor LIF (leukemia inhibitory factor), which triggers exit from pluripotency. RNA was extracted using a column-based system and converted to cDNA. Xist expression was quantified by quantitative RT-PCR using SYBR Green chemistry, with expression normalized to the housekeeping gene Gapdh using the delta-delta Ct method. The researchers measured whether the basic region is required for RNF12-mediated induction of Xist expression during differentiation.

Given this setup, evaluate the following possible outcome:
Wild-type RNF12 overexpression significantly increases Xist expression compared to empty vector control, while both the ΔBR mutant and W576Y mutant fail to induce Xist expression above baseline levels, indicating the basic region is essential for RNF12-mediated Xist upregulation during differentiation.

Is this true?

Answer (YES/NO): YES